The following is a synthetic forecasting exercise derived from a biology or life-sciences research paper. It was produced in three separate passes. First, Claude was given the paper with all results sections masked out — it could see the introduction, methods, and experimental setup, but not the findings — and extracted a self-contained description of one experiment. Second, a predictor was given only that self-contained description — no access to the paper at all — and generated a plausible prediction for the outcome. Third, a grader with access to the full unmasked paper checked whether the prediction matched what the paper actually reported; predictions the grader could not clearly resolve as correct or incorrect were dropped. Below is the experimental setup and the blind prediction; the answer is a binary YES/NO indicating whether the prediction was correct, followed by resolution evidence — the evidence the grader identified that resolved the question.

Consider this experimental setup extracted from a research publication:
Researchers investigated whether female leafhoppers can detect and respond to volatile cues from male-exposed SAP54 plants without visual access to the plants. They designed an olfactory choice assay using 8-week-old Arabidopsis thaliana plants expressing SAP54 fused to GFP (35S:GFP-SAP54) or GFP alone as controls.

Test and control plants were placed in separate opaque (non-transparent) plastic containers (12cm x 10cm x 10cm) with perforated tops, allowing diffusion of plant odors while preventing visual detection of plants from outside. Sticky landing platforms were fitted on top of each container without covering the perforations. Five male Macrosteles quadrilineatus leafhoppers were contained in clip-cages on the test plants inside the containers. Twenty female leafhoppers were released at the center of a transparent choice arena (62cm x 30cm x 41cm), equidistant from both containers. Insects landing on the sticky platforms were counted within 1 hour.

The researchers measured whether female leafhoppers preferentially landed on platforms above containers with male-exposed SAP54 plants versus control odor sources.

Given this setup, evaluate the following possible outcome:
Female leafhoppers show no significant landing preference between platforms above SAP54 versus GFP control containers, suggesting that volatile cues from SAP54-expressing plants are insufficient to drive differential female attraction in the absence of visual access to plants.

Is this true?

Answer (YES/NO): YES